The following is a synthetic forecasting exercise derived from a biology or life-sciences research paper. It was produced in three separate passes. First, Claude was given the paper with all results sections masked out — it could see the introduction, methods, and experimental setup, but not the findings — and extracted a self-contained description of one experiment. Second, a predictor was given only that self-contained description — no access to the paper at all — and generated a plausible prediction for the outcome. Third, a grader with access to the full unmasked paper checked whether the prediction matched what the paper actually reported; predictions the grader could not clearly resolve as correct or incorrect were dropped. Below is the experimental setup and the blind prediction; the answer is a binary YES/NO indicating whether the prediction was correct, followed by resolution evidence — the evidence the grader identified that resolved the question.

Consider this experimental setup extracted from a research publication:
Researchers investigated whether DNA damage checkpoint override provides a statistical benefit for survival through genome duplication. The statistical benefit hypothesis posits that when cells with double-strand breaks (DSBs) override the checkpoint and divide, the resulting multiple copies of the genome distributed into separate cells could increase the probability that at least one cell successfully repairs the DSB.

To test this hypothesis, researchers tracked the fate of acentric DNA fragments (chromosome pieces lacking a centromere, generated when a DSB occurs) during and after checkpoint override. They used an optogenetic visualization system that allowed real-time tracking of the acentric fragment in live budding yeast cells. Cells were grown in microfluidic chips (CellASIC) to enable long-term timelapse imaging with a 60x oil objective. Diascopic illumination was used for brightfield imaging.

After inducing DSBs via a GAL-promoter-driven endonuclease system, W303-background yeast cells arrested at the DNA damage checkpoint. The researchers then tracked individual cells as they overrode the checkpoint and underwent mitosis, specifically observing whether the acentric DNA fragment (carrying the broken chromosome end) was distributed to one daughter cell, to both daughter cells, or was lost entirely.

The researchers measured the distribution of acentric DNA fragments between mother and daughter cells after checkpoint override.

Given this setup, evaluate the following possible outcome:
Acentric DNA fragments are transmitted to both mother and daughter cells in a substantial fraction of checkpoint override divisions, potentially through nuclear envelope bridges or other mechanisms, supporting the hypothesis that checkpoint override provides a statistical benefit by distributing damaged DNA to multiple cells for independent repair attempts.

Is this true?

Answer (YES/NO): NO